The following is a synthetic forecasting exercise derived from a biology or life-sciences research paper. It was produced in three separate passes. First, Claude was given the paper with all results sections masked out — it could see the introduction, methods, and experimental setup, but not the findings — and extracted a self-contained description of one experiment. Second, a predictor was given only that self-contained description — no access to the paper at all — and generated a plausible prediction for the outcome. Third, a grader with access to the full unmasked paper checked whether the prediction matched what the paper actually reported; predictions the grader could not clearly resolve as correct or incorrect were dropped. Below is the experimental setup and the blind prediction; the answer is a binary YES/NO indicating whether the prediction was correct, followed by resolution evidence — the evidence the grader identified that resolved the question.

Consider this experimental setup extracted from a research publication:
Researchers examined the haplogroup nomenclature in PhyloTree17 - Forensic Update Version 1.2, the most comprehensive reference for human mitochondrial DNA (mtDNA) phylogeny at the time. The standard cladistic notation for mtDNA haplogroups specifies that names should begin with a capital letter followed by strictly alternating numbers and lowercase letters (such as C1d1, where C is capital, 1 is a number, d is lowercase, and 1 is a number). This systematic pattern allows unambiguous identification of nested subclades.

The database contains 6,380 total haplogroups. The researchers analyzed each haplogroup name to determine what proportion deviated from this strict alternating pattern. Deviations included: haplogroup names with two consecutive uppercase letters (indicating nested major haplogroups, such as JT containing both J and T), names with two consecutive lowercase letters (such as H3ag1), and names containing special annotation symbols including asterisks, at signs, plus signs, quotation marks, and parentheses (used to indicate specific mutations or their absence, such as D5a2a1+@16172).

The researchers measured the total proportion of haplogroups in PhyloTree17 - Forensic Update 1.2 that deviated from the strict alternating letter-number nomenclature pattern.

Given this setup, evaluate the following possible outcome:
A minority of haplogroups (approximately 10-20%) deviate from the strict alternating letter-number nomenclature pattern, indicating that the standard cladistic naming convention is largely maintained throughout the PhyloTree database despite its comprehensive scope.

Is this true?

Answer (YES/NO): NO